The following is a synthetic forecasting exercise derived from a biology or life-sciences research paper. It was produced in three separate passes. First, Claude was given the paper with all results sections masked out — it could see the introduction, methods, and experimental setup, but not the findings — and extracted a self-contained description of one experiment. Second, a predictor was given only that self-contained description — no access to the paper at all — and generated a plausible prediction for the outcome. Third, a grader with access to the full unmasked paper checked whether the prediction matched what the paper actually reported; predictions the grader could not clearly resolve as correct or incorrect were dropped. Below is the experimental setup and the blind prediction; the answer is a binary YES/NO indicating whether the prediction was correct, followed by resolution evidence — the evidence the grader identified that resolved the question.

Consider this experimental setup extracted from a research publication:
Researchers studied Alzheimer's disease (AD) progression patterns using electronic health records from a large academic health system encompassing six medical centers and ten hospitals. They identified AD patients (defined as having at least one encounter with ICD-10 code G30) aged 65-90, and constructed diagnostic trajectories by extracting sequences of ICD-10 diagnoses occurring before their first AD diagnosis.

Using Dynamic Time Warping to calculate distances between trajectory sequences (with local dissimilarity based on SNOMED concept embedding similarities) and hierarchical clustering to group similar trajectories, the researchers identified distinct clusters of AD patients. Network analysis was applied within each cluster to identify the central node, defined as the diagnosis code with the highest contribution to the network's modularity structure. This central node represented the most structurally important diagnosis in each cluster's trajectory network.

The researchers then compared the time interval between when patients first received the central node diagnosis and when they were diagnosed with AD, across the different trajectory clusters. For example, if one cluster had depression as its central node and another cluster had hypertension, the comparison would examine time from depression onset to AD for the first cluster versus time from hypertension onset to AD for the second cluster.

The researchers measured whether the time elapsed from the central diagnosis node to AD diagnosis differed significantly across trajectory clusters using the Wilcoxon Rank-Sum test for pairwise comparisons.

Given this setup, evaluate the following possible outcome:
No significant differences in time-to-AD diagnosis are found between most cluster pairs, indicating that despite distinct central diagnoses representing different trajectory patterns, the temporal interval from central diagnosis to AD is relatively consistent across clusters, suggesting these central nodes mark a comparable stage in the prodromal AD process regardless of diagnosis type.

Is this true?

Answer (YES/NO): NO